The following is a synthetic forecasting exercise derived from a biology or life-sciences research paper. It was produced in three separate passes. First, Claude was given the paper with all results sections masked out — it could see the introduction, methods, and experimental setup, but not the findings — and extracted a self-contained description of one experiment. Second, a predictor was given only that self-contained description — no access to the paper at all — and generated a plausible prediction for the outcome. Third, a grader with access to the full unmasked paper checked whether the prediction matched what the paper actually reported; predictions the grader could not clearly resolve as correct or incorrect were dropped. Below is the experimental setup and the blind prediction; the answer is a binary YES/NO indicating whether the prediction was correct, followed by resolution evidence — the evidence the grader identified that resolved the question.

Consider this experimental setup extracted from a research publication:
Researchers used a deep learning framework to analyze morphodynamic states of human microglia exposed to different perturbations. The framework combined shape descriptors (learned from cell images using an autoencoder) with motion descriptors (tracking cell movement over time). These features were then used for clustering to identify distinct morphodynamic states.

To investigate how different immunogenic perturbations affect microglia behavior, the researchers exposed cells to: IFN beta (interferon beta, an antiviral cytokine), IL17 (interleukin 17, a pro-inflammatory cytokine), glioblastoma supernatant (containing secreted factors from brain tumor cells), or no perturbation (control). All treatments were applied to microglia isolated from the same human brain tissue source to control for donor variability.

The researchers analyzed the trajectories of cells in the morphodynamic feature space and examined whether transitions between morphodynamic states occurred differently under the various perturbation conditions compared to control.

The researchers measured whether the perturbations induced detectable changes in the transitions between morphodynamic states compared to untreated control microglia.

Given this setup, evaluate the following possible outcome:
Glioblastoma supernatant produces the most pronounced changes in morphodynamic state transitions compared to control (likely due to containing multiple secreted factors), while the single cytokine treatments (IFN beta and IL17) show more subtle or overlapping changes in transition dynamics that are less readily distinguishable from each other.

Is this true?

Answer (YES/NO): NO